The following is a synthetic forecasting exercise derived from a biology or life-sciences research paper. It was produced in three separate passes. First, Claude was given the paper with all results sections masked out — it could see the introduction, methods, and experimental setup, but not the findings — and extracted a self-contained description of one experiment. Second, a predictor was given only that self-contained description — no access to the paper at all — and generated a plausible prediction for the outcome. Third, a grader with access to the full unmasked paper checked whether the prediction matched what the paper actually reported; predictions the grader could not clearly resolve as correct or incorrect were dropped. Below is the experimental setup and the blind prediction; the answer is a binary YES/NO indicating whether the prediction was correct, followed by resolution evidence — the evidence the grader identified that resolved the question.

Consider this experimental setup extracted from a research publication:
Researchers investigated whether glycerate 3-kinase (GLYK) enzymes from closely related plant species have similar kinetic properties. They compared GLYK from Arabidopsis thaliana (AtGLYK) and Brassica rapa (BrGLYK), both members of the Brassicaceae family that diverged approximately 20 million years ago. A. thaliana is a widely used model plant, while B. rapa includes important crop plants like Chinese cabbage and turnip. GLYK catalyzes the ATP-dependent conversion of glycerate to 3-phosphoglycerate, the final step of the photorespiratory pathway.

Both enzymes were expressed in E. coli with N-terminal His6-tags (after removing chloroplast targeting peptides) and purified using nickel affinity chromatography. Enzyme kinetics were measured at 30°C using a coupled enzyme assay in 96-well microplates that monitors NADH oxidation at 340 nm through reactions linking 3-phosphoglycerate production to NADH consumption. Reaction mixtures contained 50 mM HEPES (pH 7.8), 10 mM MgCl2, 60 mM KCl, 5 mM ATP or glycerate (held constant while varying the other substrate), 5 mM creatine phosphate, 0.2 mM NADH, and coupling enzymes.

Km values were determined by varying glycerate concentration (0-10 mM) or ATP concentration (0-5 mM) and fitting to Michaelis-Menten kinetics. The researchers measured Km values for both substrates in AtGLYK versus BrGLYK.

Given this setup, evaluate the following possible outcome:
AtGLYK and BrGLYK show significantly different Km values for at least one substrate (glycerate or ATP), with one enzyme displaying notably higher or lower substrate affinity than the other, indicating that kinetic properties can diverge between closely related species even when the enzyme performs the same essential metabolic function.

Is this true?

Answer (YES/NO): NO